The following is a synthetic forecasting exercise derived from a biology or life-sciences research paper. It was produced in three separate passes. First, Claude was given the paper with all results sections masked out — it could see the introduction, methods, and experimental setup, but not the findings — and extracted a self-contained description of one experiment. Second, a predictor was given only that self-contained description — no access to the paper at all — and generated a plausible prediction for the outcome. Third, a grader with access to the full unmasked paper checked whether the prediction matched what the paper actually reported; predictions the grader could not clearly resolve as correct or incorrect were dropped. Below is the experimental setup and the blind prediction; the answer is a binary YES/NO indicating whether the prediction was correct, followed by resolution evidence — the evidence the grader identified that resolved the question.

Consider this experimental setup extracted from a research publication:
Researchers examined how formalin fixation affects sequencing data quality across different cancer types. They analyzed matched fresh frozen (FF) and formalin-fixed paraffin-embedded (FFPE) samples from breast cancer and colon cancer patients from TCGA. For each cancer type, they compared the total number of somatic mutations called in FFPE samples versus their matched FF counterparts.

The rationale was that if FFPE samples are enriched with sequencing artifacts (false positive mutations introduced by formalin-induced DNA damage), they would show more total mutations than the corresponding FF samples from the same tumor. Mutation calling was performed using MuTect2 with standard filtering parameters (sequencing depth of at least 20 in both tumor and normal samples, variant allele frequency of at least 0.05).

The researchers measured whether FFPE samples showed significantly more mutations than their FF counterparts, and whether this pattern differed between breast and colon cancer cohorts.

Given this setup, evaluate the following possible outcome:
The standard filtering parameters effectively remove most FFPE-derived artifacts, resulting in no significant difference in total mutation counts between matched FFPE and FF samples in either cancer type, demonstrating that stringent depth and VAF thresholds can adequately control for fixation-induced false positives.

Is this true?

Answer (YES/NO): NO